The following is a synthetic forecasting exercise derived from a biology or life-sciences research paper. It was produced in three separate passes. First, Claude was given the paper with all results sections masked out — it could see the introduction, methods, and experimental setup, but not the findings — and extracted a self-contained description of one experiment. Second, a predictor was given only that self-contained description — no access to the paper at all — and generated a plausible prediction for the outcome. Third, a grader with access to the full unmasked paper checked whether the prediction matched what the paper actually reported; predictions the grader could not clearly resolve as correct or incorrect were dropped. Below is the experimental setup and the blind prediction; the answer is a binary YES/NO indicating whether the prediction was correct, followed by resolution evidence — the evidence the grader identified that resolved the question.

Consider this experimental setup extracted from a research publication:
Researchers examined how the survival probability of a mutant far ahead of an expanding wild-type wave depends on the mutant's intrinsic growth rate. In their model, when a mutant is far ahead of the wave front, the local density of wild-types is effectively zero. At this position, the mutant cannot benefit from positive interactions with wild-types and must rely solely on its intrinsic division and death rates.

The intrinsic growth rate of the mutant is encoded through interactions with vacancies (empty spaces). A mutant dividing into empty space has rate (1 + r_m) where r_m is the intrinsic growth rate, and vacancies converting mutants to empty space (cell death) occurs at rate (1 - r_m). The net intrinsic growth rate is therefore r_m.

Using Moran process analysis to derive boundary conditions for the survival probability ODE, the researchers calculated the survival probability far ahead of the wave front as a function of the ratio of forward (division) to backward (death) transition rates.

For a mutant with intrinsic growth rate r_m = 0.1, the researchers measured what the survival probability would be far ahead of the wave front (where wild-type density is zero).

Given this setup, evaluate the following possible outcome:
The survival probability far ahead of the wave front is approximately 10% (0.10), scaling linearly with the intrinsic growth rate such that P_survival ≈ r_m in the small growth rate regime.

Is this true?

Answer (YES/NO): YES